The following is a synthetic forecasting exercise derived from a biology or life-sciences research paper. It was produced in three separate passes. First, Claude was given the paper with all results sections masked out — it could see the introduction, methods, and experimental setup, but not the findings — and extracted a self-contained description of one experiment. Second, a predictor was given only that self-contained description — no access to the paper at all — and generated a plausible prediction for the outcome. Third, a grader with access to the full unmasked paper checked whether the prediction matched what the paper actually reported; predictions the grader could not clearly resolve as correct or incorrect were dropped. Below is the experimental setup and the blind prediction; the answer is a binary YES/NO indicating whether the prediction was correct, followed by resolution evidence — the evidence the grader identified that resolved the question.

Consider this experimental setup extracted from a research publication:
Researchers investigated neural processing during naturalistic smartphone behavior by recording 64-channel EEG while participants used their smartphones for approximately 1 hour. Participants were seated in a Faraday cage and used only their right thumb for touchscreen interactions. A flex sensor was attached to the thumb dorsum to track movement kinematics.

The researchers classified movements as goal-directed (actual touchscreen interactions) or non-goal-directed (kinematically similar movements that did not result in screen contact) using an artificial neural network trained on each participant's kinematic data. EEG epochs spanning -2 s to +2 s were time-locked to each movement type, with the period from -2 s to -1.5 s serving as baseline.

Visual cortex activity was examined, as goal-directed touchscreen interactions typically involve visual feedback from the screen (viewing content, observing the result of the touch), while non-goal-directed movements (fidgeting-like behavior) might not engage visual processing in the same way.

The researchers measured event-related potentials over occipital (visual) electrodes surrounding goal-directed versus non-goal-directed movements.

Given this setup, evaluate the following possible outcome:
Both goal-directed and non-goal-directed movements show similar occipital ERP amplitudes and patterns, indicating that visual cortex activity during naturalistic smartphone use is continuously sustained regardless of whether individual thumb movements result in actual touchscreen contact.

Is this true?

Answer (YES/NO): NO